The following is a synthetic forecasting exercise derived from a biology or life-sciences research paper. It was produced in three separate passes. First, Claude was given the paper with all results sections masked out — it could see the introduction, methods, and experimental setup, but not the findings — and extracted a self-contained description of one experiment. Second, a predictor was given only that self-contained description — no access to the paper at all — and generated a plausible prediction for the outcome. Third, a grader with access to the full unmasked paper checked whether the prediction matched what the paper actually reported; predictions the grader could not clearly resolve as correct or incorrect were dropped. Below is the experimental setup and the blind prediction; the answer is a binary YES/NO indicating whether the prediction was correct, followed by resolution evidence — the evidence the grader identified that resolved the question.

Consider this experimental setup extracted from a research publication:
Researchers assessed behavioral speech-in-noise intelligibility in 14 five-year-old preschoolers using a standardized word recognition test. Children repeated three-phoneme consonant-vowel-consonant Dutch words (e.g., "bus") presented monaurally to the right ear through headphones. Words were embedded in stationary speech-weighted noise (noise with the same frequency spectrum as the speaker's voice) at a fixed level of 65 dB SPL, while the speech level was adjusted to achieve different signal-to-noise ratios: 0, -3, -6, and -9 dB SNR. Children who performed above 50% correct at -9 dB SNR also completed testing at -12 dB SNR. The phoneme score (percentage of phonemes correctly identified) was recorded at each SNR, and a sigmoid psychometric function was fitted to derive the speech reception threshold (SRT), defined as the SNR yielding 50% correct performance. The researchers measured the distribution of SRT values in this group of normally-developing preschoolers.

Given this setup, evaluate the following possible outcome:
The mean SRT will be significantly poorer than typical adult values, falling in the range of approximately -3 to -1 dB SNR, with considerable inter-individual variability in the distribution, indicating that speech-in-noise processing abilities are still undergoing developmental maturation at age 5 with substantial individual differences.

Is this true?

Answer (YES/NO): NO